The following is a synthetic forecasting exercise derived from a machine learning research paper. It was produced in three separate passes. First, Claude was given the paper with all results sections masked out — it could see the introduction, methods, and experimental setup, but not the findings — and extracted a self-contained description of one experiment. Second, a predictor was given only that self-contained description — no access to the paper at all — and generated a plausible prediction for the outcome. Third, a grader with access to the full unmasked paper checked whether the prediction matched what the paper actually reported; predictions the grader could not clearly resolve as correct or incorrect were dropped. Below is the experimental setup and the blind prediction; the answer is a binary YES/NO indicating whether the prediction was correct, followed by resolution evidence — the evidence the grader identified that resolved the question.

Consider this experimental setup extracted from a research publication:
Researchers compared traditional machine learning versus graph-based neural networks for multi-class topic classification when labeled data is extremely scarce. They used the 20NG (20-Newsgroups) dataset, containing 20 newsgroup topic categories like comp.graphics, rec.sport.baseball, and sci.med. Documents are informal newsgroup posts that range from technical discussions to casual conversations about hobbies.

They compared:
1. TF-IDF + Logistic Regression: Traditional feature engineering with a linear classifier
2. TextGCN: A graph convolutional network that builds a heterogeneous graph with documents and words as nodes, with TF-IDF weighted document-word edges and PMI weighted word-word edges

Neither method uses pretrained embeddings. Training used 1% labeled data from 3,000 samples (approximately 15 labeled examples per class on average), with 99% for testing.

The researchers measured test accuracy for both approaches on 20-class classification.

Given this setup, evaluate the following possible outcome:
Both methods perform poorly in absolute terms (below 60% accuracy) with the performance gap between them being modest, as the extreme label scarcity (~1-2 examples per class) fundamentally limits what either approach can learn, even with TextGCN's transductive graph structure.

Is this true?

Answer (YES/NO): NO